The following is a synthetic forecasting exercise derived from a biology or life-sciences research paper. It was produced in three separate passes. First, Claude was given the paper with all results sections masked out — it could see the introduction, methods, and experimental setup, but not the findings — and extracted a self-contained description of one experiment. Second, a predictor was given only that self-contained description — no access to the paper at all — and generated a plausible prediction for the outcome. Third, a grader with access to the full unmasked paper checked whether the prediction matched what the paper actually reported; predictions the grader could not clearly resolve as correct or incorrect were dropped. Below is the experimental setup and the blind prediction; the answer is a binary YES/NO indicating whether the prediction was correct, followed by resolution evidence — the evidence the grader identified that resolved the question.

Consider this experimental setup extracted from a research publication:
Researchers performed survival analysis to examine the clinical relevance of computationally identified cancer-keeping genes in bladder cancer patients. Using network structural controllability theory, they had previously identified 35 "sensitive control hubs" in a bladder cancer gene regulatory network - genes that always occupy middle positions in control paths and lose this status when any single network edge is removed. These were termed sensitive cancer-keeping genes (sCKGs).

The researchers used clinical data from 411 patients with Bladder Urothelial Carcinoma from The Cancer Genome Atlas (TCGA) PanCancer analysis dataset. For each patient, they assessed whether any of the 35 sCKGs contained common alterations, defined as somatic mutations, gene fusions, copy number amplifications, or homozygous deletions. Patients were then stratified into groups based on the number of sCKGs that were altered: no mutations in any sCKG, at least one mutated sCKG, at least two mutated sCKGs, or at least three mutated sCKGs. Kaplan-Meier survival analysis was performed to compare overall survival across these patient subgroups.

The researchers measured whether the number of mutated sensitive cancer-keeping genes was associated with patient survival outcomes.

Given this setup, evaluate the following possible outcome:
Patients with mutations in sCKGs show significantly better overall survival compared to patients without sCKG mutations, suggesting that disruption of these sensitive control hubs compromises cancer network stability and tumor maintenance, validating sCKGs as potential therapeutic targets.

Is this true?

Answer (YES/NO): YES